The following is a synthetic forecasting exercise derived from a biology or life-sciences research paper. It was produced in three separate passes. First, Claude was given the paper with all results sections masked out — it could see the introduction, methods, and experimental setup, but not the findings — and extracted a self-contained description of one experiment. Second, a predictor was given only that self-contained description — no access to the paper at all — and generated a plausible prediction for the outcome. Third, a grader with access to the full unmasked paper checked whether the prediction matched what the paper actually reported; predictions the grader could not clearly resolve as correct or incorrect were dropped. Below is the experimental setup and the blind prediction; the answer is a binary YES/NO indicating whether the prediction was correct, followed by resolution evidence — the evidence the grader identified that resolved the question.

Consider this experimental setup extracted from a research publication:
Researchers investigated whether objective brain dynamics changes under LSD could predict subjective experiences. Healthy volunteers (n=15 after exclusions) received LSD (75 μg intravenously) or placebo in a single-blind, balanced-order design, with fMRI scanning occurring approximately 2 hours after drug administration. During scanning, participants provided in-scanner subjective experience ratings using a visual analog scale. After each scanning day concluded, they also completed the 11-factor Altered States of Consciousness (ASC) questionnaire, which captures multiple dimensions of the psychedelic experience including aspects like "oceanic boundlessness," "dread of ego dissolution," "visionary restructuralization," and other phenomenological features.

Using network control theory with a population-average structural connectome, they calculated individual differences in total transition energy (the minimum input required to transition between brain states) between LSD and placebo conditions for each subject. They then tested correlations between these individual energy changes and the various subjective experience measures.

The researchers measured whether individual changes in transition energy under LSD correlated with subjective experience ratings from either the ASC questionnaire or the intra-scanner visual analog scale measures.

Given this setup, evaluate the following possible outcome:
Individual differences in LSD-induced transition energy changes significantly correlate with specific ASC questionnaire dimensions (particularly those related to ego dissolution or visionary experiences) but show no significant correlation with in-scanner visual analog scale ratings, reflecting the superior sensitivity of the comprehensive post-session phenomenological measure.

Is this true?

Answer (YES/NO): NO